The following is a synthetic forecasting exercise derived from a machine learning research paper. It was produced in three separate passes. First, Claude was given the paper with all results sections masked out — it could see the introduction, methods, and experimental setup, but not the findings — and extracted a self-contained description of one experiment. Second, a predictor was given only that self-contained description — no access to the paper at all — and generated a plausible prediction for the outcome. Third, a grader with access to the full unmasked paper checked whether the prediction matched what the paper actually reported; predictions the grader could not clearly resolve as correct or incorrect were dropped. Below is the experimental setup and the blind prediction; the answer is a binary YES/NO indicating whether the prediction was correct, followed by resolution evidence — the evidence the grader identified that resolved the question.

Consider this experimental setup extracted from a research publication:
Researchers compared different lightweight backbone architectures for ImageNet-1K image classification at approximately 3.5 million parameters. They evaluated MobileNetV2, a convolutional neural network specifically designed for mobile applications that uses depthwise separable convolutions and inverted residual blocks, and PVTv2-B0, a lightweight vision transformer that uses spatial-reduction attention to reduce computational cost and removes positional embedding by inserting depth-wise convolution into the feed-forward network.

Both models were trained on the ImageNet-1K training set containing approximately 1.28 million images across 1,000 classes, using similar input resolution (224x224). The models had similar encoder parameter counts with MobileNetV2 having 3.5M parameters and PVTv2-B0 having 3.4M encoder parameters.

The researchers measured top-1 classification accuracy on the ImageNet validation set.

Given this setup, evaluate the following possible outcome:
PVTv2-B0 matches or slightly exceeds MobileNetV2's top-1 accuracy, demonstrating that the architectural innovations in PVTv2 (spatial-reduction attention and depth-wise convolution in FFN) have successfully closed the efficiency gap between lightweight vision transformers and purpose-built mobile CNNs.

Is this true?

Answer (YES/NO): NO